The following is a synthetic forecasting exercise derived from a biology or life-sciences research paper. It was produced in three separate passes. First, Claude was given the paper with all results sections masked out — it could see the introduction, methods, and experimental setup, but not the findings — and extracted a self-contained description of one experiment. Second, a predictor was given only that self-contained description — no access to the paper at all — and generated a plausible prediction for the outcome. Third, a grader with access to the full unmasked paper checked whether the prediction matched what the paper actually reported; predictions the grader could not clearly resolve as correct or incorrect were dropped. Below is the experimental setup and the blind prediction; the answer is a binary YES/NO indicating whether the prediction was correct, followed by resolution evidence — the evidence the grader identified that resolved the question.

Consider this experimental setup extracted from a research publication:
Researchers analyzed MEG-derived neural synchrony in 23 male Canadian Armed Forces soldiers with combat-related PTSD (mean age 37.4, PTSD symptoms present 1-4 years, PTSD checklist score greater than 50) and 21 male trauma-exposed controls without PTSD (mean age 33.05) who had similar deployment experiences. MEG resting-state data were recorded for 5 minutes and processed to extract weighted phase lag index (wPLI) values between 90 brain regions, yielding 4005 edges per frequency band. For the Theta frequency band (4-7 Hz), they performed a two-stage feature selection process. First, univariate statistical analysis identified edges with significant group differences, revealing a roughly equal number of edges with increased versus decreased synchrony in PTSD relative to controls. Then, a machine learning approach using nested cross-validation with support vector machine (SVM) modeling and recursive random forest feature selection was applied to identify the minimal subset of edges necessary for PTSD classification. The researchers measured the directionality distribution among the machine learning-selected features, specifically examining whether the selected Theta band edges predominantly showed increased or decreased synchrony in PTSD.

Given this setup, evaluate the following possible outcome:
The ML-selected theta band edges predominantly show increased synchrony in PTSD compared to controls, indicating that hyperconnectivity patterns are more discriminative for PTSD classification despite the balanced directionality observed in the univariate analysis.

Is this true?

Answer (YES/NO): NO